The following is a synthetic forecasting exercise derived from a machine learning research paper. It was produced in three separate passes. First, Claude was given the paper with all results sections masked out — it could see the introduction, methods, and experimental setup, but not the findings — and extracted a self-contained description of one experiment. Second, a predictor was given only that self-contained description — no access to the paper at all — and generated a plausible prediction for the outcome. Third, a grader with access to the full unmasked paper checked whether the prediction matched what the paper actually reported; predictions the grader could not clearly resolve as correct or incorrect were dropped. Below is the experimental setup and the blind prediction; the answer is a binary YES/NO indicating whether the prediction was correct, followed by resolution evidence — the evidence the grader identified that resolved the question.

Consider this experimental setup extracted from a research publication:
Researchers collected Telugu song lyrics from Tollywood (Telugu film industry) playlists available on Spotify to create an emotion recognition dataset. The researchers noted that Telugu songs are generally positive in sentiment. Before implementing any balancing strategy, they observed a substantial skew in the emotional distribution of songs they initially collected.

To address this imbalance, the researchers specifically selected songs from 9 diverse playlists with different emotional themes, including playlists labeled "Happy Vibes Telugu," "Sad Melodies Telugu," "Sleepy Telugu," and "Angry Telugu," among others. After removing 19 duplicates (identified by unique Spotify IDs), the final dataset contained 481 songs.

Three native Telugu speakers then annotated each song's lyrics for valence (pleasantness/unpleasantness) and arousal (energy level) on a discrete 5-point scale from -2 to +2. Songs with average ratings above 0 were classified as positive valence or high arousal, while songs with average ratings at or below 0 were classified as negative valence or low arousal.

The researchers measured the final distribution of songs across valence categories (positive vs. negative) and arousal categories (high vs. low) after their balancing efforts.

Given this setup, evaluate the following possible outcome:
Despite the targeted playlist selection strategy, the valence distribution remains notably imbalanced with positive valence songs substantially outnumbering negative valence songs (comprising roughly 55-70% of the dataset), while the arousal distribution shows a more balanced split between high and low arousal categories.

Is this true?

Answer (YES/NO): YES